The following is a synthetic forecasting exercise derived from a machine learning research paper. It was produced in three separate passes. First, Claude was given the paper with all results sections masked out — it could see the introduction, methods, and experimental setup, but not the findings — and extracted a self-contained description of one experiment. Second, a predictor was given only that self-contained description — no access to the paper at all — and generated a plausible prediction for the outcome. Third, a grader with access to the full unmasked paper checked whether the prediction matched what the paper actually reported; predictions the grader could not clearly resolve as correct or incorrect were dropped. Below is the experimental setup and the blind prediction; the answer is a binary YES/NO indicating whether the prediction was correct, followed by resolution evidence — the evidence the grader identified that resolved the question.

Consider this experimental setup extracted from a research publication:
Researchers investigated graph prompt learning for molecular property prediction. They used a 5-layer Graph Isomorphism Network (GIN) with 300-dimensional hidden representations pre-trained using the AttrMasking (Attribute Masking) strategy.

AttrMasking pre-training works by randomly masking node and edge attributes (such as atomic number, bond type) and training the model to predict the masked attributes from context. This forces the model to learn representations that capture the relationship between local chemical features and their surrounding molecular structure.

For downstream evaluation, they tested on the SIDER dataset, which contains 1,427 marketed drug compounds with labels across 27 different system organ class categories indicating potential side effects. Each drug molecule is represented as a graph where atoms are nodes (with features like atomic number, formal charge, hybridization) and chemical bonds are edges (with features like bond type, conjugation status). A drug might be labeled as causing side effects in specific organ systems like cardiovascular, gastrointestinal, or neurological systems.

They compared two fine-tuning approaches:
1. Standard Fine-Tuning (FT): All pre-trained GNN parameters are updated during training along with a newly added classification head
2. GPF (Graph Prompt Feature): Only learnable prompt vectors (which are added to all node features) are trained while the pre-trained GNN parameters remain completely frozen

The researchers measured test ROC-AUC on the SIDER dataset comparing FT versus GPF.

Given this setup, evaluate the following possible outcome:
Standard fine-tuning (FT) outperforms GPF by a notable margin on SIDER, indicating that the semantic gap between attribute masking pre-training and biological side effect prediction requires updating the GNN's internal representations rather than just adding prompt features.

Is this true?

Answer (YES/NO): NO